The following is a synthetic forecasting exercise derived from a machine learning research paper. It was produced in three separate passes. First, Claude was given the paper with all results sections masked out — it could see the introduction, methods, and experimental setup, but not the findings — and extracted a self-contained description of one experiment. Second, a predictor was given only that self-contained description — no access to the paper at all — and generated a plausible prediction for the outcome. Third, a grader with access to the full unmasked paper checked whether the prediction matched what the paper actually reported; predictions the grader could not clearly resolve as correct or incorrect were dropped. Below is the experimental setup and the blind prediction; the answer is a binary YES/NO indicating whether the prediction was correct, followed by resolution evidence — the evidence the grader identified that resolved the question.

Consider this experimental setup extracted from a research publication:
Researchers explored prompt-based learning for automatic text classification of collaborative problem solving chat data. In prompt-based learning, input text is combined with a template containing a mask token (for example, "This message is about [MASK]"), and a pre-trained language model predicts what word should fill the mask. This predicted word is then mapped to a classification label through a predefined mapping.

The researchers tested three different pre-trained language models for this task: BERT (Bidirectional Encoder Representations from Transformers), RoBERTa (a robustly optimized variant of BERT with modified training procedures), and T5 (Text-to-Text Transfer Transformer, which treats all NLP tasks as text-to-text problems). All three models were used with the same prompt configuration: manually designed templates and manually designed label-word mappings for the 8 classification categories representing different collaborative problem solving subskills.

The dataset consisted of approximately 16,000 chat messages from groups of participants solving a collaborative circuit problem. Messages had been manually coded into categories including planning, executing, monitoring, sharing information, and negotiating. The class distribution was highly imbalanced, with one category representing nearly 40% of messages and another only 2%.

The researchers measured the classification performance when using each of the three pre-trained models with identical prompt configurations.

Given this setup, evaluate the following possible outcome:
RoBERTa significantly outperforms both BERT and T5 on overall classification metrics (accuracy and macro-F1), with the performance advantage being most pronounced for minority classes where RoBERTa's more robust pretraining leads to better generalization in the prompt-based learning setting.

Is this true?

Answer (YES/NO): NO